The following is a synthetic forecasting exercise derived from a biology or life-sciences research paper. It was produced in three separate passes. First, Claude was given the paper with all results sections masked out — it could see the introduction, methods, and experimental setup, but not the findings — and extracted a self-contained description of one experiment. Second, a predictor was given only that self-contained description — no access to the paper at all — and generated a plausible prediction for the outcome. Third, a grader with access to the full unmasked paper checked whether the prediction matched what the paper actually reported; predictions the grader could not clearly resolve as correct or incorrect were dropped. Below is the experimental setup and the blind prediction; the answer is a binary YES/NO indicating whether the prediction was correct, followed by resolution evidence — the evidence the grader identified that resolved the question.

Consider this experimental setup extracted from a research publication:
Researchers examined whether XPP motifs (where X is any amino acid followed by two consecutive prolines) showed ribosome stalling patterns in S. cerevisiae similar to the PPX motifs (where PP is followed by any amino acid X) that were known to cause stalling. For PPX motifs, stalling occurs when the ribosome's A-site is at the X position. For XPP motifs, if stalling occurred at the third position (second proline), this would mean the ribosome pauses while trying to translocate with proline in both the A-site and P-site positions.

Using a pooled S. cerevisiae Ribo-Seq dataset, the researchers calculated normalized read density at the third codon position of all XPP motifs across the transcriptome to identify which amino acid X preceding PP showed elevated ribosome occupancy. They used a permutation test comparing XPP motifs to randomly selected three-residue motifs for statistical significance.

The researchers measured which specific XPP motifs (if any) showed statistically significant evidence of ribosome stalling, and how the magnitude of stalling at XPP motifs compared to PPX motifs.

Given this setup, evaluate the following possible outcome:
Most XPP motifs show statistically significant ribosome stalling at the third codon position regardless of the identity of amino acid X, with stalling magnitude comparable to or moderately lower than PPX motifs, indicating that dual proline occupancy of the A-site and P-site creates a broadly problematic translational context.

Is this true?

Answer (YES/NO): NO